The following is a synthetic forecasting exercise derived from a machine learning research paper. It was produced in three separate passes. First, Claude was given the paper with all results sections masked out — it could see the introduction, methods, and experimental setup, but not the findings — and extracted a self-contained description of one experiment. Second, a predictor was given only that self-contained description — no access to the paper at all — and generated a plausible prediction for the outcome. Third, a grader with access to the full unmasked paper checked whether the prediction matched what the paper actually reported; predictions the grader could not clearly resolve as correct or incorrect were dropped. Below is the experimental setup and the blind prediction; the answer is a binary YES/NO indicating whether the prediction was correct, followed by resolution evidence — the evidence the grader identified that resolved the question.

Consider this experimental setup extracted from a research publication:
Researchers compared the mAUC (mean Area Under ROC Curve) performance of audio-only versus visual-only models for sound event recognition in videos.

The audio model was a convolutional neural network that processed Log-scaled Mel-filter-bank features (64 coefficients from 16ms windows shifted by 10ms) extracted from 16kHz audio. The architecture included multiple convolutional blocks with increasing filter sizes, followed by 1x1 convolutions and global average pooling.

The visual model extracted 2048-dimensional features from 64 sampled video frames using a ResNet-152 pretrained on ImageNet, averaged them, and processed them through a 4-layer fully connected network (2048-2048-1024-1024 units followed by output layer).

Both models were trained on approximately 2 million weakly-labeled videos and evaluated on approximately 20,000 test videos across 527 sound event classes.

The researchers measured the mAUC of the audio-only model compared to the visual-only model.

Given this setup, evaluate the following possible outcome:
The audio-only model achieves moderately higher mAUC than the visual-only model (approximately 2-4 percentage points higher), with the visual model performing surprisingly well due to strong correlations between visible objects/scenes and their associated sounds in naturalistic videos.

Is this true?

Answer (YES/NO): NO